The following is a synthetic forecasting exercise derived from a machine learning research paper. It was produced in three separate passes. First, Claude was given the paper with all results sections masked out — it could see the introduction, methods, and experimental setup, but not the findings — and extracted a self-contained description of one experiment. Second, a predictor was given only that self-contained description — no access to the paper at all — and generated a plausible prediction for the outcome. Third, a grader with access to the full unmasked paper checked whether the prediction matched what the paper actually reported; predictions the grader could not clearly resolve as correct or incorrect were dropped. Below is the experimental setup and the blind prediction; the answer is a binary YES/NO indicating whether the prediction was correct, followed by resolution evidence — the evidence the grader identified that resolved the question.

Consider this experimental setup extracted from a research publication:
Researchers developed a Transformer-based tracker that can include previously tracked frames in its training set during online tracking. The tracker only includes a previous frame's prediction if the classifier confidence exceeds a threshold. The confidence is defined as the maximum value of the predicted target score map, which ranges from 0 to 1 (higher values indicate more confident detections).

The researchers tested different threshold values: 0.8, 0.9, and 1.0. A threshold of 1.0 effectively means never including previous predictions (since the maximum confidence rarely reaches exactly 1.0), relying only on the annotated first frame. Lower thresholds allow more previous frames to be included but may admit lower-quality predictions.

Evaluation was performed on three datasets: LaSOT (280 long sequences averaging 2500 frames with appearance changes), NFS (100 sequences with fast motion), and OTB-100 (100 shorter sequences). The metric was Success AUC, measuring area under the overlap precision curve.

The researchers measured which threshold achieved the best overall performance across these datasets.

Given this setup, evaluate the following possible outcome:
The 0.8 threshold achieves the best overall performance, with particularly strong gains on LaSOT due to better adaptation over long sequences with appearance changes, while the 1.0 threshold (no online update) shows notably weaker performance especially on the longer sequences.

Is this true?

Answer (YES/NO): NO